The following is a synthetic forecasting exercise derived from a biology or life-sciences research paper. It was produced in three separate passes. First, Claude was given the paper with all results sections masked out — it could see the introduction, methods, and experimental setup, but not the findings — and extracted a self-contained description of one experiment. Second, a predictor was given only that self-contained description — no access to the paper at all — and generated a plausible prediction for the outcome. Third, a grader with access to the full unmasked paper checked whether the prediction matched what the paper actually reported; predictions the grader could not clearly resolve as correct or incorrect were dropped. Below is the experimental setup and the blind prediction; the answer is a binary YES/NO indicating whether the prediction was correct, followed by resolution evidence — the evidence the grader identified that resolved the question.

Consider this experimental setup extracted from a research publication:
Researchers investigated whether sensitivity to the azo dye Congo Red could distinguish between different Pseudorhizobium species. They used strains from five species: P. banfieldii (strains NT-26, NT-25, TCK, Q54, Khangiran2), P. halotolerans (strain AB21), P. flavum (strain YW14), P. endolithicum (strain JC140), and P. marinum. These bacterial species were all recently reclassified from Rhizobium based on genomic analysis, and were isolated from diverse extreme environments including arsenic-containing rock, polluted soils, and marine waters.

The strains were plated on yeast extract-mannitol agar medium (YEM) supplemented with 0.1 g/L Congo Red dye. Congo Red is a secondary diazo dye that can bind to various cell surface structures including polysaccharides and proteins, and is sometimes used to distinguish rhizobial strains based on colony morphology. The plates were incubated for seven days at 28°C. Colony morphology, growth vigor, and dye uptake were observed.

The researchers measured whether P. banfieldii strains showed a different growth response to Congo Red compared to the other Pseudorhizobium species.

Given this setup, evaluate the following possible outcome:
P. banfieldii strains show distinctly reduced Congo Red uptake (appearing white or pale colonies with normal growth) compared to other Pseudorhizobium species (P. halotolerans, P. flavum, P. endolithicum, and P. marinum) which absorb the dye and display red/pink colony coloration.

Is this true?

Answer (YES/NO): NO